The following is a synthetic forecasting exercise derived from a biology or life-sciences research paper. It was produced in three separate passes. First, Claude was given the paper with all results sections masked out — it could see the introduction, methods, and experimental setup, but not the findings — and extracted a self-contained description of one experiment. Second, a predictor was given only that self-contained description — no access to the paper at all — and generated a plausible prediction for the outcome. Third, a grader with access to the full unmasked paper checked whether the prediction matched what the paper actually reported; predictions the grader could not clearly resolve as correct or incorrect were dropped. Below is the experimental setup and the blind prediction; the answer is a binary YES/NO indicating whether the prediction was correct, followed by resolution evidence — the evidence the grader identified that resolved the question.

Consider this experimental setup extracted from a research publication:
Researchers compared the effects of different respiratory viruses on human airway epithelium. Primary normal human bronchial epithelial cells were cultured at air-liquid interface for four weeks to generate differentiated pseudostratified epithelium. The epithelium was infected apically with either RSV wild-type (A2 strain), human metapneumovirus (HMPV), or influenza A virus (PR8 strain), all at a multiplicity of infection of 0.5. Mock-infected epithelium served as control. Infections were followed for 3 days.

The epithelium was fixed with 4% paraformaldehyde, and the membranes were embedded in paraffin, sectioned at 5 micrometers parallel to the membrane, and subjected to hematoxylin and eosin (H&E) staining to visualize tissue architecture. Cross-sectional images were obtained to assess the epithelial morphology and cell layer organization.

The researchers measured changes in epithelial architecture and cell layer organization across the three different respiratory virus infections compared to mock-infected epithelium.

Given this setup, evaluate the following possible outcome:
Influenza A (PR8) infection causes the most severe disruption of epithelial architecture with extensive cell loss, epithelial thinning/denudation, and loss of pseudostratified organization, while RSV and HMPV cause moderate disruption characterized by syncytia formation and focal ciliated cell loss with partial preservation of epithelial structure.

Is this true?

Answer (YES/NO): NO